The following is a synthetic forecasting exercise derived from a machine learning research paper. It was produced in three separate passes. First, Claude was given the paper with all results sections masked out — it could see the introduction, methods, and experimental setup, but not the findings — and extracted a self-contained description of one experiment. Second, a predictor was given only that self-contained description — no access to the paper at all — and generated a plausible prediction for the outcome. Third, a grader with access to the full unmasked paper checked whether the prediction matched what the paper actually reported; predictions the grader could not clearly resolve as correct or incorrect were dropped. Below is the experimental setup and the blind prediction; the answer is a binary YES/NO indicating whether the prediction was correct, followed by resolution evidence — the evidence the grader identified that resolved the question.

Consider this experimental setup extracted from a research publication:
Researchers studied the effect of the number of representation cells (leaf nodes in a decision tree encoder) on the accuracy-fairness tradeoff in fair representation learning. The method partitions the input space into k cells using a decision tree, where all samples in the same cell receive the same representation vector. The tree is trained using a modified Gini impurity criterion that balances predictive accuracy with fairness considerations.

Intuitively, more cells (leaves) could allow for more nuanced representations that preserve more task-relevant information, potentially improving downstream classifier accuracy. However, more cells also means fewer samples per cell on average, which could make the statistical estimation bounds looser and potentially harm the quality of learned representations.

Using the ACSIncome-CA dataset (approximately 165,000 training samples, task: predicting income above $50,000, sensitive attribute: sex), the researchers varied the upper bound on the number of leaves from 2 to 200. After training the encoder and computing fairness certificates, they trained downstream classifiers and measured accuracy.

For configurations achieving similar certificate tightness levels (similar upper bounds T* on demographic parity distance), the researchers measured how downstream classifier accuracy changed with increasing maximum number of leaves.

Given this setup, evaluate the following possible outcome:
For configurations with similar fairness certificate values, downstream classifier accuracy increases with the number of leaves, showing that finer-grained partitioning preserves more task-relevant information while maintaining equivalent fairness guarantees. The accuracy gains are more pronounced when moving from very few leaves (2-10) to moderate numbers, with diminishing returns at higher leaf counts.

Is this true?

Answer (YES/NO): NO